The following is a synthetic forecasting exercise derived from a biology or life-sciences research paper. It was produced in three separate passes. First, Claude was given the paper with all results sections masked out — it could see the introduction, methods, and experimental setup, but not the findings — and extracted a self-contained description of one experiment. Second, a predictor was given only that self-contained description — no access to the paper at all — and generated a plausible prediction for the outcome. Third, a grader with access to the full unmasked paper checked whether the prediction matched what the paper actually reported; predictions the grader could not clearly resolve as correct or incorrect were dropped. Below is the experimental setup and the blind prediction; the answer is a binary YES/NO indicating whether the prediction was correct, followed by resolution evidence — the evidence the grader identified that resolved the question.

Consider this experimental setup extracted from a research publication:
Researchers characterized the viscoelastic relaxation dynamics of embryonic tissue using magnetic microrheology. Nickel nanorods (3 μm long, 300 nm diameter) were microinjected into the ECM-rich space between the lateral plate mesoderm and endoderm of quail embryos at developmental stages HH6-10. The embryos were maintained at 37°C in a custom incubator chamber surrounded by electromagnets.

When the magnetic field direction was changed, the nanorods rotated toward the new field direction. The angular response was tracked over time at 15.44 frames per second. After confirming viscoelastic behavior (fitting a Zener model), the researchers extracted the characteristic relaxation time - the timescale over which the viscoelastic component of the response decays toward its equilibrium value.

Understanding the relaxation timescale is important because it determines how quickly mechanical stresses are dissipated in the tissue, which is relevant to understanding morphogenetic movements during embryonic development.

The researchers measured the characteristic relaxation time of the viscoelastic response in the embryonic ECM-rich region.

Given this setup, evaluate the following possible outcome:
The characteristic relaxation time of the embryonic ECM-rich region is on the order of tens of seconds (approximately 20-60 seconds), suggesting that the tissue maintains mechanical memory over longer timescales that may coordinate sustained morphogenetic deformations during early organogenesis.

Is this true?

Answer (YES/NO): NO